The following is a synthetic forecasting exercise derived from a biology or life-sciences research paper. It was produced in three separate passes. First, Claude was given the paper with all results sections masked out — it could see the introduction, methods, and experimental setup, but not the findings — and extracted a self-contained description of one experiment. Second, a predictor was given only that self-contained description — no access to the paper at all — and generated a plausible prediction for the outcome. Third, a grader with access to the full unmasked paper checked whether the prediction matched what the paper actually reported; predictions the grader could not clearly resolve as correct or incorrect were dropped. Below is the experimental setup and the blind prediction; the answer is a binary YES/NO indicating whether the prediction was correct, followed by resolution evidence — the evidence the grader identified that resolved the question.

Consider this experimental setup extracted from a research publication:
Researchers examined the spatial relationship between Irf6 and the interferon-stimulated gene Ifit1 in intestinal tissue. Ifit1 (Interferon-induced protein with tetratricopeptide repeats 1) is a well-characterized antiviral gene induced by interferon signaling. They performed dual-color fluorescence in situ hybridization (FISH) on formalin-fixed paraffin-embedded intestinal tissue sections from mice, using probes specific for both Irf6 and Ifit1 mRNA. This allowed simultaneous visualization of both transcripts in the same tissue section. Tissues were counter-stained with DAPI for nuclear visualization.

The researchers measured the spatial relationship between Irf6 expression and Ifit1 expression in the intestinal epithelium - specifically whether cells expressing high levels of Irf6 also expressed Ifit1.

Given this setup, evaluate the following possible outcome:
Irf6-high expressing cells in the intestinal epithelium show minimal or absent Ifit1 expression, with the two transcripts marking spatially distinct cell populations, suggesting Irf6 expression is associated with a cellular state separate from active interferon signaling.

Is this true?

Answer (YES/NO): NO